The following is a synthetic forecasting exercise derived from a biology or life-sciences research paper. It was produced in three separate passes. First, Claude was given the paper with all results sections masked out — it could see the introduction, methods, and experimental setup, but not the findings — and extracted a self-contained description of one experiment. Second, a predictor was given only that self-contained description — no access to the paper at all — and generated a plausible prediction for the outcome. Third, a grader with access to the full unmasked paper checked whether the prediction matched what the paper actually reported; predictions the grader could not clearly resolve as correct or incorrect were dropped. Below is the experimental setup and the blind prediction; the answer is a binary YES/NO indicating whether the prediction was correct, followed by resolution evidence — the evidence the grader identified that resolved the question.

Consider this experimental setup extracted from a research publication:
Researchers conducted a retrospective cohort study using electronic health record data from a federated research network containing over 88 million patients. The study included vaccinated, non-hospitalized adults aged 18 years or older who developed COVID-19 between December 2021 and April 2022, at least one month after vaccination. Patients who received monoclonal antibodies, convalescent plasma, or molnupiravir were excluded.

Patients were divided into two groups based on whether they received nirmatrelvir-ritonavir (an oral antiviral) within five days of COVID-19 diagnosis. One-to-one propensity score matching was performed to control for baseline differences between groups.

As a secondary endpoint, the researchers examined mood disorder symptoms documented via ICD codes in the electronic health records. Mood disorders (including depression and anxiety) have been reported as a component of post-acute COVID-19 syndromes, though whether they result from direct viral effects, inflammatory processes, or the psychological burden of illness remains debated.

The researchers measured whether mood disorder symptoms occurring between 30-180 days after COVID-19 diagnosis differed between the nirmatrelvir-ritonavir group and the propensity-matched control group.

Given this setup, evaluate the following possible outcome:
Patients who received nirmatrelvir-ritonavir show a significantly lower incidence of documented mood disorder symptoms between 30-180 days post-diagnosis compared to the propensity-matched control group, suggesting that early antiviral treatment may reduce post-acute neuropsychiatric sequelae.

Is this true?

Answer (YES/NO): YES